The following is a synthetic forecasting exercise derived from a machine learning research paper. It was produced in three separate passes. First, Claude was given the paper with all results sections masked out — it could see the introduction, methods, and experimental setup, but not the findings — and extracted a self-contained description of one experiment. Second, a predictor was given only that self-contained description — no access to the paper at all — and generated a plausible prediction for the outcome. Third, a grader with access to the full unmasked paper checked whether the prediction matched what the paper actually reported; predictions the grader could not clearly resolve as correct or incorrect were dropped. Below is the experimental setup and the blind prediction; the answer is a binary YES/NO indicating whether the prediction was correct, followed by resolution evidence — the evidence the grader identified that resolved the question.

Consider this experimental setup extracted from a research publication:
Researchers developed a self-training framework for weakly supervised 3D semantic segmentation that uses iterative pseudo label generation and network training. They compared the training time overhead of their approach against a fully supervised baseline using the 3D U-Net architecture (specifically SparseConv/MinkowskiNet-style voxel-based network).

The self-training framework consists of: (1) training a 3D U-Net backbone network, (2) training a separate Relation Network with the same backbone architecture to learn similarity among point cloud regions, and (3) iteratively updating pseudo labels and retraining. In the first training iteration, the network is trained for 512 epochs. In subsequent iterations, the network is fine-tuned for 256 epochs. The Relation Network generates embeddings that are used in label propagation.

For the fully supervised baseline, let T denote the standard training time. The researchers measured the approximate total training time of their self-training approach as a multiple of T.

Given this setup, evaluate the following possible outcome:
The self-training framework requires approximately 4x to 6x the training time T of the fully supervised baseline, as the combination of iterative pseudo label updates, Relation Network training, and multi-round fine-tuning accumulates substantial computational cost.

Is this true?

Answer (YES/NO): YES